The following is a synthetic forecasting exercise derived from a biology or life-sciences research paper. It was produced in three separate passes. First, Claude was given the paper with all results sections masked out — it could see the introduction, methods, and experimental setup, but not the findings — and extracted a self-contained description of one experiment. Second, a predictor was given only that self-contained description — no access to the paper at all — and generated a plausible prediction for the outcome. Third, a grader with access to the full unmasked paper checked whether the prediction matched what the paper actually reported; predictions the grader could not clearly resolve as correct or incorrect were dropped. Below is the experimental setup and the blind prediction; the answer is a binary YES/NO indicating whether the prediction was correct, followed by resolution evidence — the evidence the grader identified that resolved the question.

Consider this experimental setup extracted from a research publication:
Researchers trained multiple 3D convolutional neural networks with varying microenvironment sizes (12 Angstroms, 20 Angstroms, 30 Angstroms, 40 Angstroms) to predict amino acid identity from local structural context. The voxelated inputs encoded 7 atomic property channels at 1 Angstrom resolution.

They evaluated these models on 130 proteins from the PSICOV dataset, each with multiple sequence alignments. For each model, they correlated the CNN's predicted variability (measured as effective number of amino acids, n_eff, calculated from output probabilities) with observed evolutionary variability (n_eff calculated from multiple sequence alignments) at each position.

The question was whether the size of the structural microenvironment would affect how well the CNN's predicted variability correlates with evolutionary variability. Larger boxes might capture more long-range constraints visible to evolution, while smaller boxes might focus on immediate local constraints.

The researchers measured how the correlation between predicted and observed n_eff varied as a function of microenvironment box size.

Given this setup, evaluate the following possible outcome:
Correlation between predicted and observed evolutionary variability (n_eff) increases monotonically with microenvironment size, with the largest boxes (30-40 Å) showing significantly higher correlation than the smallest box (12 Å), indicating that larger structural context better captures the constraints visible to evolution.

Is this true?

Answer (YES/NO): NO